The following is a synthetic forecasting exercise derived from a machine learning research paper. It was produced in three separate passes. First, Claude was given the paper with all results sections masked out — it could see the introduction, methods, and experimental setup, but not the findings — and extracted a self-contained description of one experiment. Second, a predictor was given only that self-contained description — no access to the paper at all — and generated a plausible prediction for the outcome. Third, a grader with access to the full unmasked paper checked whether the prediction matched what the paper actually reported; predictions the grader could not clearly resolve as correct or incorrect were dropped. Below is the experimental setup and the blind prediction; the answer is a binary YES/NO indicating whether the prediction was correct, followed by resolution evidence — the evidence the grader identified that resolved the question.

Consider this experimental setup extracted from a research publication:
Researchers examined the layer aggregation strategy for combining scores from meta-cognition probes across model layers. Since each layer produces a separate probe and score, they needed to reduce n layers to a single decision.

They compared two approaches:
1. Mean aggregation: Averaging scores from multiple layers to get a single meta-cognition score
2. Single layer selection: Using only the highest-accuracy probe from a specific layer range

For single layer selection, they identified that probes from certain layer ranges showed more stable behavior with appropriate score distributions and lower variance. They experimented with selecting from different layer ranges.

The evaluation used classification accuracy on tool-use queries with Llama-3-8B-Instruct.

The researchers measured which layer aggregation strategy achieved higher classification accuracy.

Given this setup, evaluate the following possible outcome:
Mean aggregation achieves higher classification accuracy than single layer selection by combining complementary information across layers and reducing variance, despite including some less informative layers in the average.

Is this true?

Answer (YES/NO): NO